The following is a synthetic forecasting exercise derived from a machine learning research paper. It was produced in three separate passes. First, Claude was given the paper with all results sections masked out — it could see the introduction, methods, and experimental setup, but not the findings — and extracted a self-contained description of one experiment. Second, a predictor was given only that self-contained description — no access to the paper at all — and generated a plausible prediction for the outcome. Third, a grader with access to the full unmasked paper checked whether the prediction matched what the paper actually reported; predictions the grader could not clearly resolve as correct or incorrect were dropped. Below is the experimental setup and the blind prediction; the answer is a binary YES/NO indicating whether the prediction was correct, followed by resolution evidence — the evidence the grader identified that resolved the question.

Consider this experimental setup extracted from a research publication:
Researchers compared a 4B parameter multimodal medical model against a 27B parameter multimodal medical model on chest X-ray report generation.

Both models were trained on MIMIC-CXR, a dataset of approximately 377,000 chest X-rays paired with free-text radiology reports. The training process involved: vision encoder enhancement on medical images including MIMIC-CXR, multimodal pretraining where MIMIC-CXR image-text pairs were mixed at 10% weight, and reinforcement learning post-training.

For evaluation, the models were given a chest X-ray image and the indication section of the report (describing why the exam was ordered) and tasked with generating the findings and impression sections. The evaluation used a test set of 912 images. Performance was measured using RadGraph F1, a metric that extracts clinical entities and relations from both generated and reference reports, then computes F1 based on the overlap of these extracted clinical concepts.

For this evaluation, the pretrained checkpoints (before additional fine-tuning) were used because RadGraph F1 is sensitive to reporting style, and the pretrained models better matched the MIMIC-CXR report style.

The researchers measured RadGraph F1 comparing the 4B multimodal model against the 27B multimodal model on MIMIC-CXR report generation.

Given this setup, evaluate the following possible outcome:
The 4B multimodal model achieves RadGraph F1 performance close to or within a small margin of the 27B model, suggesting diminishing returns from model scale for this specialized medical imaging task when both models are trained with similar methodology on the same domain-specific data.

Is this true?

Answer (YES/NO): YES